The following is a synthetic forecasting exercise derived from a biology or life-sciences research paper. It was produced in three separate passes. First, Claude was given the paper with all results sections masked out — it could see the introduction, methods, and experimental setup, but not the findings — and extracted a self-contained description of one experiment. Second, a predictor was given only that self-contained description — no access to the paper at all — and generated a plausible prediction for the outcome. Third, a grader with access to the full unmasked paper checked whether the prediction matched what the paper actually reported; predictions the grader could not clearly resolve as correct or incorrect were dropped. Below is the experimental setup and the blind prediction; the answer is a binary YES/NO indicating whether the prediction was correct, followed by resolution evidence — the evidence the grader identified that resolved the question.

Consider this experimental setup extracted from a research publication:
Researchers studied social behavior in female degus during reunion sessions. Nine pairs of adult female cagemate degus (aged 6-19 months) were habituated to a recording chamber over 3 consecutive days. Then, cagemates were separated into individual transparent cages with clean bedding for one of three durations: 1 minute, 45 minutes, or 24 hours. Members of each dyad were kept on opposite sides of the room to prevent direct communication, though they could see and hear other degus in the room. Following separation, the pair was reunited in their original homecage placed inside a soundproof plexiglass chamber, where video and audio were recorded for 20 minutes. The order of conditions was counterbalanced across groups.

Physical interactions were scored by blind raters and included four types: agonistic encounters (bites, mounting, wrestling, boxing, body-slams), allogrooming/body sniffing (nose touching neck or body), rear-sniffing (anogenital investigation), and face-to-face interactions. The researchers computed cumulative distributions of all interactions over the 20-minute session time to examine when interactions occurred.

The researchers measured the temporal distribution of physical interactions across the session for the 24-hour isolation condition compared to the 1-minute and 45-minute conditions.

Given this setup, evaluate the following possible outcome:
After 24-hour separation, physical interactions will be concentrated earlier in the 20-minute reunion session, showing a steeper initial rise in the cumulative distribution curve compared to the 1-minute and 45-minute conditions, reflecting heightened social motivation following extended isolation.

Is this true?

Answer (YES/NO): YES